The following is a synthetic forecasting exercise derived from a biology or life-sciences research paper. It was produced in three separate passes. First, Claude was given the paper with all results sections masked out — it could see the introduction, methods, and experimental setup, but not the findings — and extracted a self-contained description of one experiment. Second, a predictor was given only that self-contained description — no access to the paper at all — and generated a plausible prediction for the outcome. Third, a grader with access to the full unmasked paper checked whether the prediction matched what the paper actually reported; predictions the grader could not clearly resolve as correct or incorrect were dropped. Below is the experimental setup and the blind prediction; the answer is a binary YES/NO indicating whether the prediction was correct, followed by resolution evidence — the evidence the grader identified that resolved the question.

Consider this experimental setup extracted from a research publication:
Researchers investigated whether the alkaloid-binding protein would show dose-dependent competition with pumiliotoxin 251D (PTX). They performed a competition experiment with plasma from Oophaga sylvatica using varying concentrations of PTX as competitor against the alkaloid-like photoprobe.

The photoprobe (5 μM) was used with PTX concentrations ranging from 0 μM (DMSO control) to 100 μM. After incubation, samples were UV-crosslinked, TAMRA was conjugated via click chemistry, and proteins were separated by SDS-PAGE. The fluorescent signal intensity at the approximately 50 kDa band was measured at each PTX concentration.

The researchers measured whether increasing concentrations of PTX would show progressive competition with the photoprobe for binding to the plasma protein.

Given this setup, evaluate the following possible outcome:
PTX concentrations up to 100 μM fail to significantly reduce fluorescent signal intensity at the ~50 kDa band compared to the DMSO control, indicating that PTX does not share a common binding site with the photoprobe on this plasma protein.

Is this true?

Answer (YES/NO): NO